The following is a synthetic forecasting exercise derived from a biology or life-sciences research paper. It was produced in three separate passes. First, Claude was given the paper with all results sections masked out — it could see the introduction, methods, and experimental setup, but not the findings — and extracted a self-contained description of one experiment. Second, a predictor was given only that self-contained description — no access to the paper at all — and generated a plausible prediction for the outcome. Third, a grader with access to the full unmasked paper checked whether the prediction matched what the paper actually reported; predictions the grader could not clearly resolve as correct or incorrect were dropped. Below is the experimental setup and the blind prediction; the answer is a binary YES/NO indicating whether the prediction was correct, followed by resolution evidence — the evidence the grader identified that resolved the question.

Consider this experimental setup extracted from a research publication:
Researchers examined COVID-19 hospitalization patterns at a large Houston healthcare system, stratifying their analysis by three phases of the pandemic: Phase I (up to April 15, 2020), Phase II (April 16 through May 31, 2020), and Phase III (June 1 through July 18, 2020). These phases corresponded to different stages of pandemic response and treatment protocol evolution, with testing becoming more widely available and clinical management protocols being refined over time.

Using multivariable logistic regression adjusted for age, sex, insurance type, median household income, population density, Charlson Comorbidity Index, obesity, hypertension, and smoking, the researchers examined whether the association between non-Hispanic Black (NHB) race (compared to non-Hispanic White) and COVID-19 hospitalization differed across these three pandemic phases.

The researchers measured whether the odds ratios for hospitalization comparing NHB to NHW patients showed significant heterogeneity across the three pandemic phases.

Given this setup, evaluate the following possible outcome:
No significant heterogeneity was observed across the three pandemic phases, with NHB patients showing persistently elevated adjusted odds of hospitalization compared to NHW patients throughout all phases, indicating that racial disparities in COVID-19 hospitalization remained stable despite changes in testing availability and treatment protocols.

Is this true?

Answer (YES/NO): YES